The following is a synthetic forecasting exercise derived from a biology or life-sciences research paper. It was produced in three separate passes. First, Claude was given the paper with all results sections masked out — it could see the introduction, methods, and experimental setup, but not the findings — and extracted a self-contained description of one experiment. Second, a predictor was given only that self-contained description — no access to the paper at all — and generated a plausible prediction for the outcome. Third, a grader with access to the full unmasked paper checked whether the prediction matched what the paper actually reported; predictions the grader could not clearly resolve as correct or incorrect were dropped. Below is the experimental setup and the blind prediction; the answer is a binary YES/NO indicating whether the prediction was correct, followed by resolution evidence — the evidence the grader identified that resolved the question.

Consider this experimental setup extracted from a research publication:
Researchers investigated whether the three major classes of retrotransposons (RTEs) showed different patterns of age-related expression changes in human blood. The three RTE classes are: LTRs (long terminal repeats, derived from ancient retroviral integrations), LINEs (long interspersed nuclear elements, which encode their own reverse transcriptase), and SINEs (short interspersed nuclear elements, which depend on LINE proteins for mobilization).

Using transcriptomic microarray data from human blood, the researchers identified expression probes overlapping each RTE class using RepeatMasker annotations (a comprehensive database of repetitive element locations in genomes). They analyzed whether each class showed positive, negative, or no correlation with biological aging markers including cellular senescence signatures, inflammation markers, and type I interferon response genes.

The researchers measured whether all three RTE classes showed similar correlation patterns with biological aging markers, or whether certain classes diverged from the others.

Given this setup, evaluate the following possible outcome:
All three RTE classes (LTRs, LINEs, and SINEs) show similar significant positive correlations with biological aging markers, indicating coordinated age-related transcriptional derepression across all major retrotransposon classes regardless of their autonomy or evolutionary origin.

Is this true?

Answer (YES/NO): NO